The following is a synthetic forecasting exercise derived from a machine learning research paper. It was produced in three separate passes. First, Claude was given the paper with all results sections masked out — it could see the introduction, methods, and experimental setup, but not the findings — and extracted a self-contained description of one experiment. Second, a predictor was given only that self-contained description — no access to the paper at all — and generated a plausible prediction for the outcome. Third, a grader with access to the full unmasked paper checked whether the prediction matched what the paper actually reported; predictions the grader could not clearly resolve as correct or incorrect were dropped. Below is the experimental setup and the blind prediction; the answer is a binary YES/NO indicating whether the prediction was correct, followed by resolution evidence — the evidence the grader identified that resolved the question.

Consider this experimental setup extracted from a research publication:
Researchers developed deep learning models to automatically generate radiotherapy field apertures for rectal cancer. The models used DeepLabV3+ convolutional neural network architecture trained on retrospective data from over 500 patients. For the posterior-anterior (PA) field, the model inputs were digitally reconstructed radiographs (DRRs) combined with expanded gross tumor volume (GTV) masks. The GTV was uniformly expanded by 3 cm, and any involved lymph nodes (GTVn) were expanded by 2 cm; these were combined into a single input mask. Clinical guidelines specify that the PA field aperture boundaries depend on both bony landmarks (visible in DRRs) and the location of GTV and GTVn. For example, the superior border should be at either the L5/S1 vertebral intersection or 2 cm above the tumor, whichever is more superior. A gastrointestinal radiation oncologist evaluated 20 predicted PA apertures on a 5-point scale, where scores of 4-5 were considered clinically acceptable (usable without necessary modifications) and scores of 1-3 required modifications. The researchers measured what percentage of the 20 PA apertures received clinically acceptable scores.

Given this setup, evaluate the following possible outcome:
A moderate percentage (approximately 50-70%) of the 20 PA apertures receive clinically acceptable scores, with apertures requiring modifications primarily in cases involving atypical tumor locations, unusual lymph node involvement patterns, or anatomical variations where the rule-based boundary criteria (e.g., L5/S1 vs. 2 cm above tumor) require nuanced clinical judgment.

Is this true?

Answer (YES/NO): NO